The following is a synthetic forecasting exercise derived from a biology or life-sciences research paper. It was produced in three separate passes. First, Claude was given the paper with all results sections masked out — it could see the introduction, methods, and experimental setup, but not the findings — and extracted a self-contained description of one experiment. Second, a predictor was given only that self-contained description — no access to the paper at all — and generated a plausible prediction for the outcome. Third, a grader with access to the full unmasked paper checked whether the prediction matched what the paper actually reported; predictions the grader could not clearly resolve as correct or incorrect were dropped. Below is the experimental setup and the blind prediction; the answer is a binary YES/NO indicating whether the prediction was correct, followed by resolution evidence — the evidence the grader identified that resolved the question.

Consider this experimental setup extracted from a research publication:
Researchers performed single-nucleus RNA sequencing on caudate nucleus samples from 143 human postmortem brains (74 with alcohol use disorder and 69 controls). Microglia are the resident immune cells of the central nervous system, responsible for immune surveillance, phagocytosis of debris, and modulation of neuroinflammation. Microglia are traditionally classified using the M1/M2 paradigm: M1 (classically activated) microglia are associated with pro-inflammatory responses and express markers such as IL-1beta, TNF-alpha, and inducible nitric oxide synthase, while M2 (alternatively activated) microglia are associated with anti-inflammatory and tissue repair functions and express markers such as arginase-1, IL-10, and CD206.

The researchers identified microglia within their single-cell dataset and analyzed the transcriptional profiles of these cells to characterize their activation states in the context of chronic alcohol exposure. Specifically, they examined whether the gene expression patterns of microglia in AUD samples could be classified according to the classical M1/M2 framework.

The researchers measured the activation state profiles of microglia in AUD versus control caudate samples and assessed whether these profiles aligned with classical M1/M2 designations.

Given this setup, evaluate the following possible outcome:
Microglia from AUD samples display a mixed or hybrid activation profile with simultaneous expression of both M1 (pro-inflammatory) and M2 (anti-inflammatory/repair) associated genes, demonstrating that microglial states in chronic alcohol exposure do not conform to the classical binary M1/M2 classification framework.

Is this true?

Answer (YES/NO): NO